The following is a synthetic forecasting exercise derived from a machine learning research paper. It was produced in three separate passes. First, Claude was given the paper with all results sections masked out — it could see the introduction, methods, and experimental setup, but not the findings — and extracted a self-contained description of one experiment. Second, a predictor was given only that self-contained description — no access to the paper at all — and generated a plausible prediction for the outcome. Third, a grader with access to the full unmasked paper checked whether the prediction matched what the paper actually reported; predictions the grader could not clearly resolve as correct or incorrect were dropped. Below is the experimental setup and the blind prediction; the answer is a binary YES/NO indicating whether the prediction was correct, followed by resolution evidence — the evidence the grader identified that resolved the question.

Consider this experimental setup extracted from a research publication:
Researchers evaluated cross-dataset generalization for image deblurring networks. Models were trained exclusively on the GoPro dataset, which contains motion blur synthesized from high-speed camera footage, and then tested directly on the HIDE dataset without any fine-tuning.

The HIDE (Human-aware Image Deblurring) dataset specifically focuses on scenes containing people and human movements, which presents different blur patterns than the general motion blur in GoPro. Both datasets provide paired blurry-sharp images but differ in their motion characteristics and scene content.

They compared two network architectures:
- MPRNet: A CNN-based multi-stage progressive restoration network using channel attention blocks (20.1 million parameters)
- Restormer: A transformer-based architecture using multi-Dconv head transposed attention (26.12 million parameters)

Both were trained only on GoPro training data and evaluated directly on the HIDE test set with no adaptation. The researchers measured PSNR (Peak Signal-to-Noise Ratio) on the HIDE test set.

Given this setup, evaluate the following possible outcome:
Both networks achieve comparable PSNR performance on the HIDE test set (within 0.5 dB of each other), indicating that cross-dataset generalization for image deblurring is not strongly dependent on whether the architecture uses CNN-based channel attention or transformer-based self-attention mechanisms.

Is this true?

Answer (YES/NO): YES